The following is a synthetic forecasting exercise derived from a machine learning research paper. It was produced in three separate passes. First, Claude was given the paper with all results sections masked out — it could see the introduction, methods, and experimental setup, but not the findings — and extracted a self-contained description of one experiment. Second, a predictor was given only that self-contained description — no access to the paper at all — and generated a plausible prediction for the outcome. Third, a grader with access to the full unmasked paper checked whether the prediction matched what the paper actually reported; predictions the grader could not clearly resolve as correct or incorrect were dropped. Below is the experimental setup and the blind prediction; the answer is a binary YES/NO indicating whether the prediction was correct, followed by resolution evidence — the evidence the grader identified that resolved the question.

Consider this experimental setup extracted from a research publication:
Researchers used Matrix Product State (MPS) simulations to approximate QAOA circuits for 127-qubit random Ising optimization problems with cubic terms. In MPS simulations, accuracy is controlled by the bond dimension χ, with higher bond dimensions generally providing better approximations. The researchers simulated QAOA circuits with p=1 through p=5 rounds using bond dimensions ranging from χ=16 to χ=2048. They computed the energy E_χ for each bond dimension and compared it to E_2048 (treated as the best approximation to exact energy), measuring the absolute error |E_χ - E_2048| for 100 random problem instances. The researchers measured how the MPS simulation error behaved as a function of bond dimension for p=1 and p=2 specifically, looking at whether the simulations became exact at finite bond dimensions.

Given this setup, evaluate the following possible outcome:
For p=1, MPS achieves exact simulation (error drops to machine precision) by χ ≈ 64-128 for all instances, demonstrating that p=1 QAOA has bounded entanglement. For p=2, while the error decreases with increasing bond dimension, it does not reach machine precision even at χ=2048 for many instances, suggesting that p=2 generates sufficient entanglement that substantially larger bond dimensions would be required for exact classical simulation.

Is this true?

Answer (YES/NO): NO